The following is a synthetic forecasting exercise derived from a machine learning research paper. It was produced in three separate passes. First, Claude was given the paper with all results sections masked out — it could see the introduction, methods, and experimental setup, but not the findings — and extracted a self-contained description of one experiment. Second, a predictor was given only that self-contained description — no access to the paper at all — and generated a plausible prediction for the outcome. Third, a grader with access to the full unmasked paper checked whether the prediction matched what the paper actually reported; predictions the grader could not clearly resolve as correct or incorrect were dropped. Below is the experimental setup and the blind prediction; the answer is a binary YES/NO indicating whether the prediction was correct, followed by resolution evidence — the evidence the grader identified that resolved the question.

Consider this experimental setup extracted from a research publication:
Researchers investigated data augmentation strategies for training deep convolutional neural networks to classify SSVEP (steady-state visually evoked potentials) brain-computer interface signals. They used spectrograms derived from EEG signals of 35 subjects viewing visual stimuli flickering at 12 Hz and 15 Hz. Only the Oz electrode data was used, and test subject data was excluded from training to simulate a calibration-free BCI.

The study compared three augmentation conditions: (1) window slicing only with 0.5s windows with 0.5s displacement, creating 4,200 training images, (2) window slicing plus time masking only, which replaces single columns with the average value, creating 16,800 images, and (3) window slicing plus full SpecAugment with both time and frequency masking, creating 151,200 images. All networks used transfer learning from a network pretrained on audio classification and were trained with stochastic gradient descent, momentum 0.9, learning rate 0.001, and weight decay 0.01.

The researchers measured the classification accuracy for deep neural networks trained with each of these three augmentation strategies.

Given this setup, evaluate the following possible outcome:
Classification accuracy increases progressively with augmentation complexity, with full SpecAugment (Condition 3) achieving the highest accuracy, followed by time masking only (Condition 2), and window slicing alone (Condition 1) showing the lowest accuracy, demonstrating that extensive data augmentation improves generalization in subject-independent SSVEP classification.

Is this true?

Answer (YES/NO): NO